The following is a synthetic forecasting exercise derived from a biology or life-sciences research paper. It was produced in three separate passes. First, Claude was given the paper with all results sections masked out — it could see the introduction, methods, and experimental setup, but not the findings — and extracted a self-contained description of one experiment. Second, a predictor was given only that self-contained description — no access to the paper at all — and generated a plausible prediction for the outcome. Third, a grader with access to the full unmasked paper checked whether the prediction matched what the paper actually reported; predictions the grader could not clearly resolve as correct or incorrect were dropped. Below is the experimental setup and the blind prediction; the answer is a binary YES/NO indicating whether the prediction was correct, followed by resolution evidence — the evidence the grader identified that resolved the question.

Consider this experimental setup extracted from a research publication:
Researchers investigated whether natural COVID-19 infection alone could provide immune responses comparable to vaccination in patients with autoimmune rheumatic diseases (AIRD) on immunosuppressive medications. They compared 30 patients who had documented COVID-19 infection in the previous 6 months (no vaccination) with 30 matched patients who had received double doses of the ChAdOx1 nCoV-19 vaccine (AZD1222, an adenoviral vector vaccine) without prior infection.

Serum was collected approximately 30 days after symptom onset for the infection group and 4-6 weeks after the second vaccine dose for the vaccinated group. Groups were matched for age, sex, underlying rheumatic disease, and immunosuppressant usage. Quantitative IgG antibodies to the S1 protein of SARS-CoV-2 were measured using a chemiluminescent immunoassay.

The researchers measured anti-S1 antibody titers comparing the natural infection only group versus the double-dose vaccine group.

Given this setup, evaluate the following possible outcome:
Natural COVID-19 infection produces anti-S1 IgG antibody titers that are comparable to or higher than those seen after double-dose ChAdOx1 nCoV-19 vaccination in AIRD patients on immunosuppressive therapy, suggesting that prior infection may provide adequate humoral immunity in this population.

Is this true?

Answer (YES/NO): YES